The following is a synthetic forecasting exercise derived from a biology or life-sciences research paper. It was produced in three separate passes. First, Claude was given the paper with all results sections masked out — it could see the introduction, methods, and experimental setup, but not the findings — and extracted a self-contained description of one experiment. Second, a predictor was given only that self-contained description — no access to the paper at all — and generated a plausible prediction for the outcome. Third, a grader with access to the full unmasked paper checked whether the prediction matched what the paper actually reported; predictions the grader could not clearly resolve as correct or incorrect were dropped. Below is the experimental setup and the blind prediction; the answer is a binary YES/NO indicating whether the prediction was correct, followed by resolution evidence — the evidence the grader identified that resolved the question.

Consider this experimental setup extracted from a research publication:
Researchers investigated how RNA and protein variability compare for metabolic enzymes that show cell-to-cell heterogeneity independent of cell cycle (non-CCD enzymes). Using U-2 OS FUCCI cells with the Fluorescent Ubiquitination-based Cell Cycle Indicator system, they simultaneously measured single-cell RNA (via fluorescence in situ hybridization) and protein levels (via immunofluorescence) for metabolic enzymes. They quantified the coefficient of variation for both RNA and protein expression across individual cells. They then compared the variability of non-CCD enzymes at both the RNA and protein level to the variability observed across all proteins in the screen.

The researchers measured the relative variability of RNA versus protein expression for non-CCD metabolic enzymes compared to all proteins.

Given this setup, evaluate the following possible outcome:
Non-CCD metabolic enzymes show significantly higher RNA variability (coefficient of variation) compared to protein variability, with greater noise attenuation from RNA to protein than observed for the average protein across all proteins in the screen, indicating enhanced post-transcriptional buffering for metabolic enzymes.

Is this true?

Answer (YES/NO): NO